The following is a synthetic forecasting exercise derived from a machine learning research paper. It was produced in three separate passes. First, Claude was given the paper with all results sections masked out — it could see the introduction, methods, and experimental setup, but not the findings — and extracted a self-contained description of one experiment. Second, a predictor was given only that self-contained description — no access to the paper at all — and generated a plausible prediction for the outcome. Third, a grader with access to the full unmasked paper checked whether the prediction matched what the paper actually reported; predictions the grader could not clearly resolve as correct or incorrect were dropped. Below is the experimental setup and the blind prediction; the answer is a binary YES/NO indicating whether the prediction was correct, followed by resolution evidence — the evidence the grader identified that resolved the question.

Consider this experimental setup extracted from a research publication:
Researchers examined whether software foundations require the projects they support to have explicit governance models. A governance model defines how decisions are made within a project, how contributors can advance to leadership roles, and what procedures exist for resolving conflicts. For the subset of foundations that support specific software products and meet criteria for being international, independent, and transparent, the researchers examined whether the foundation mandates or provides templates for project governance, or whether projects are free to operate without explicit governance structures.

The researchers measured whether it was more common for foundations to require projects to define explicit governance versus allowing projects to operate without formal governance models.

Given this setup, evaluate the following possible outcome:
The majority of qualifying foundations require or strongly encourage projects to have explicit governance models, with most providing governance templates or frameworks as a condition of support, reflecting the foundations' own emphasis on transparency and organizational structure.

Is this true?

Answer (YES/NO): NO